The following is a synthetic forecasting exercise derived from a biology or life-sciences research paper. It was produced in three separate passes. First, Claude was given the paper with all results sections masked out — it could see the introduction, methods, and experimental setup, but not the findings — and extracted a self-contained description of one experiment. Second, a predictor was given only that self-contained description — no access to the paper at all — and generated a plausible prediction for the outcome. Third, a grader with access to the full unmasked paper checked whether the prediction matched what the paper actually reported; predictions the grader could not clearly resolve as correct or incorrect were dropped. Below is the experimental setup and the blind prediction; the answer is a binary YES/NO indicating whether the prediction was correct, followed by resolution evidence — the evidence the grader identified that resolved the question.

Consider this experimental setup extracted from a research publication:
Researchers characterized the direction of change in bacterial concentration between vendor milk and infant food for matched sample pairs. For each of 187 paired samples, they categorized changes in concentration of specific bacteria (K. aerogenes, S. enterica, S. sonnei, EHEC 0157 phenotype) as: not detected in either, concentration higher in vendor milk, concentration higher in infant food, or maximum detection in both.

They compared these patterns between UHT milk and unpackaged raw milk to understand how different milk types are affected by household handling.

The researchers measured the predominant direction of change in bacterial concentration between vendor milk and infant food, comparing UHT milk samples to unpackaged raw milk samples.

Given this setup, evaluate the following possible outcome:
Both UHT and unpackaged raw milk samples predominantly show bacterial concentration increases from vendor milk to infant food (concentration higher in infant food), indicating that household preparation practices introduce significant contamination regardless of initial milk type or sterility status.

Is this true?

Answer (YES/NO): NO